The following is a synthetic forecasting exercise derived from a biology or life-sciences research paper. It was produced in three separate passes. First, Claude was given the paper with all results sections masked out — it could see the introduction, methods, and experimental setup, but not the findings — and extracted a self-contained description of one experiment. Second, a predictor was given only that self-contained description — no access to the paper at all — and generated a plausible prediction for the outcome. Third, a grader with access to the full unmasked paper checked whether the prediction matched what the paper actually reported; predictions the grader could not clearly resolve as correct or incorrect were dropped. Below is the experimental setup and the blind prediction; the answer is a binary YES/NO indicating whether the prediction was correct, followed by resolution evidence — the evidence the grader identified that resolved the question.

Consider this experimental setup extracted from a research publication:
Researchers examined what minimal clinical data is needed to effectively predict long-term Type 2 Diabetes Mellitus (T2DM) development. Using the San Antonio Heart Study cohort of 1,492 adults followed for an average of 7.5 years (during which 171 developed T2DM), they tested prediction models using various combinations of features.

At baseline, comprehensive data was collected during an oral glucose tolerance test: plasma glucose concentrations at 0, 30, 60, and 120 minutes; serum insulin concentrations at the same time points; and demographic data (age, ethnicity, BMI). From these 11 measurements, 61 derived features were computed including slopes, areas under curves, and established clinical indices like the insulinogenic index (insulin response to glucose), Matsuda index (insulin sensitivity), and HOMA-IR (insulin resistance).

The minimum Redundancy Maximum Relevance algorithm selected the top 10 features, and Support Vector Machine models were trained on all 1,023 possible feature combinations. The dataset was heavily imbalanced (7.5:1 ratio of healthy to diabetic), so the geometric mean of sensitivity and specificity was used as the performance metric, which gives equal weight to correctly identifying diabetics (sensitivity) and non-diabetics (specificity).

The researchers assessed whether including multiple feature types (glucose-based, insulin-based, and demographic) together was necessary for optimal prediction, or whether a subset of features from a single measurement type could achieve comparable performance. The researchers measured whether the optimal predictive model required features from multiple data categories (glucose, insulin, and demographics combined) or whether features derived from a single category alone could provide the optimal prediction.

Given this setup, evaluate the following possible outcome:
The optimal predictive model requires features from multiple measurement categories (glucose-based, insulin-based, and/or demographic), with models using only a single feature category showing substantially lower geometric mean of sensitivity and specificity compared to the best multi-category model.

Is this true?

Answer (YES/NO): NO